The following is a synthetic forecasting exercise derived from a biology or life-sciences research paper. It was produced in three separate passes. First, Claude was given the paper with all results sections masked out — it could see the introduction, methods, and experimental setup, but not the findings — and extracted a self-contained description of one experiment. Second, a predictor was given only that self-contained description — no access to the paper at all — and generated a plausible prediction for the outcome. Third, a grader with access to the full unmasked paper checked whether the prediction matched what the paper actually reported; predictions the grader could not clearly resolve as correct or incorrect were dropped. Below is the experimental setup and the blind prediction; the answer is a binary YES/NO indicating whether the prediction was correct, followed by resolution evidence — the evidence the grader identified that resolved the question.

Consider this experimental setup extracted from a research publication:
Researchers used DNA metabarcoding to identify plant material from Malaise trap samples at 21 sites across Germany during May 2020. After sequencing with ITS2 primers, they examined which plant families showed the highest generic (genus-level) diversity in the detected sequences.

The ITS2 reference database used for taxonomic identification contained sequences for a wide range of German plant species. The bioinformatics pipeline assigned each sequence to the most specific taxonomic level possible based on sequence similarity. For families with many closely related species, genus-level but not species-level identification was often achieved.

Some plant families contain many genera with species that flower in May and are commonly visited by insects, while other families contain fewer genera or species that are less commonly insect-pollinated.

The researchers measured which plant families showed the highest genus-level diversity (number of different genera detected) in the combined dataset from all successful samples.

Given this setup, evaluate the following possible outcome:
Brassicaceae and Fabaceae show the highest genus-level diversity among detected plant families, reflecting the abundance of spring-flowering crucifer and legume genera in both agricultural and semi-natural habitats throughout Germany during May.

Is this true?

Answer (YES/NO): NO